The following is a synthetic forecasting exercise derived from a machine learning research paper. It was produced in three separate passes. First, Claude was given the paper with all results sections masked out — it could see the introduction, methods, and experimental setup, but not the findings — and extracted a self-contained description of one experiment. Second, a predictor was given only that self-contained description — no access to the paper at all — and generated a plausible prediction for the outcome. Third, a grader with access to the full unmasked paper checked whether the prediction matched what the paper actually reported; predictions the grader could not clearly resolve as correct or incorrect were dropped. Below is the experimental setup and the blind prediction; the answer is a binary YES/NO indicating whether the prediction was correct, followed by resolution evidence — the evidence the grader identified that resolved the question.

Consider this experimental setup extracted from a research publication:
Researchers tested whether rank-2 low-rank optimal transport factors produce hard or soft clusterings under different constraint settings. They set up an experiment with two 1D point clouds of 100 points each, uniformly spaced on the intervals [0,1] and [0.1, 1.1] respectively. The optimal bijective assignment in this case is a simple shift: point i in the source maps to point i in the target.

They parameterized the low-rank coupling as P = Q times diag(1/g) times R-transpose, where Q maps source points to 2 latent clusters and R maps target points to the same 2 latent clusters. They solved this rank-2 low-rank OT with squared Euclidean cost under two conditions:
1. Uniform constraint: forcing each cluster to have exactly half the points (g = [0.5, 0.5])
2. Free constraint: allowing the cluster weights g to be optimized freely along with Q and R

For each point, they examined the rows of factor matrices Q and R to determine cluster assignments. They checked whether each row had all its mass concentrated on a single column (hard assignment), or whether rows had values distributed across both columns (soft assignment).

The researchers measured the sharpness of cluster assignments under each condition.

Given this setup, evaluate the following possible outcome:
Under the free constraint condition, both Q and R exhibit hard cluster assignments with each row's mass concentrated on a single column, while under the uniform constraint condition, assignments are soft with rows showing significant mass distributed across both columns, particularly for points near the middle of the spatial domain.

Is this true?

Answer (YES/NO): NO